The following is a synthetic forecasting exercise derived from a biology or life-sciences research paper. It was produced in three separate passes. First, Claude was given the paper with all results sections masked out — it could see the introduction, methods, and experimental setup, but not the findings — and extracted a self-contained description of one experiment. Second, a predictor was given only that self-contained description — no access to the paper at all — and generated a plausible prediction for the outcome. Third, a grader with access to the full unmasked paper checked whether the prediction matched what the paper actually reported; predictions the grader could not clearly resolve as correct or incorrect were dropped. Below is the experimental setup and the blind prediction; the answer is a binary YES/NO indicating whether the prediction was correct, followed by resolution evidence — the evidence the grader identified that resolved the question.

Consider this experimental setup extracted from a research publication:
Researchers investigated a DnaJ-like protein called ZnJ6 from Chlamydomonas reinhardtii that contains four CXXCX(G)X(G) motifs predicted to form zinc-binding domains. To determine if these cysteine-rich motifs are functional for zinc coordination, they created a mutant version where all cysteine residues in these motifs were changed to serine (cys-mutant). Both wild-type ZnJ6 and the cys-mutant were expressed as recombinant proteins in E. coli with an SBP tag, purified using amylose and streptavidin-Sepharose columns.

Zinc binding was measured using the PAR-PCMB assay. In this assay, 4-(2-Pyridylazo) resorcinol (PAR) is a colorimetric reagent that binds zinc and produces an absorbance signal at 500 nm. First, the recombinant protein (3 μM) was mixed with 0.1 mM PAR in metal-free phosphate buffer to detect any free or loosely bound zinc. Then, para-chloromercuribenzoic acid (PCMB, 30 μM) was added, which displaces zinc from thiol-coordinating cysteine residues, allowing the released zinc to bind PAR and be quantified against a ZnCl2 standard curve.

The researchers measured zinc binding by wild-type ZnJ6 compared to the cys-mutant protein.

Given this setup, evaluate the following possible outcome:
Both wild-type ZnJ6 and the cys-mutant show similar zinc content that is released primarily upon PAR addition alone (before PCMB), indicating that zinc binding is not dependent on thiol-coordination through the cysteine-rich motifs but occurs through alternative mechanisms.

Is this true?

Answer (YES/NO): NO